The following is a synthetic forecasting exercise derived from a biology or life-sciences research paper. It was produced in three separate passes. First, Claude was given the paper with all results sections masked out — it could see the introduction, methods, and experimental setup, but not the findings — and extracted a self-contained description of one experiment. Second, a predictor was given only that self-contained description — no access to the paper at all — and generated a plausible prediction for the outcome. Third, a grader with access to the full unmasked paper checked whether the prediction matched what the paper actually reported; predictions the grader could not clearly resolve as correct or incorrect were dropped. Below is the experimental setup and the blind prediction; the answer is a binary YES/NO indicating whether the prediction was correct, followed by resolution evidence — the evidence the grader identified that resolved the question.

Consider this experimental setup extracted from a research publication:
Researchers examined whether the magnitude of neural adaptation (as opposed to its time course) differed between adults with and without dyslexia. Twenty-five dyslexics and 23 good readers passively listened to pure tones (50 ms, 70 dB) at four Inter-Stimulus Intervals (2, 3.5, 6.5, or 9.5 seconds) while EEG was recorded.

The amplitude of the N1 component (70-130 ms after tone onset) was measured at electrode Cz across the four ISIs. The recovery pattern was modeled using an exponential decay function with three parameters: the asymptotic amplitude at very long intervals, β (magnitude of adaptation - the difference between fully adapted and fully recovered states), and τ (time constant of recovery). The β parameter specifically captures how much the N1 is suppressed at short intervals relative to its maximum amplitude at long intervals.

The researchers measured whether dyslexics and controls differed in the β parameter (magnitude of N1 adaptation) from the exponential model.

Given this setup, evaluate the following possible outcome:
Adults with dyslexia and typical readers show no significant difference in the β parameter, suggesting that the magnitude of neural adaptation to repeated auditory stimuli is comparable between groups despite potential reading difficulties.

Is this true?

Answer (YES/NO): YES